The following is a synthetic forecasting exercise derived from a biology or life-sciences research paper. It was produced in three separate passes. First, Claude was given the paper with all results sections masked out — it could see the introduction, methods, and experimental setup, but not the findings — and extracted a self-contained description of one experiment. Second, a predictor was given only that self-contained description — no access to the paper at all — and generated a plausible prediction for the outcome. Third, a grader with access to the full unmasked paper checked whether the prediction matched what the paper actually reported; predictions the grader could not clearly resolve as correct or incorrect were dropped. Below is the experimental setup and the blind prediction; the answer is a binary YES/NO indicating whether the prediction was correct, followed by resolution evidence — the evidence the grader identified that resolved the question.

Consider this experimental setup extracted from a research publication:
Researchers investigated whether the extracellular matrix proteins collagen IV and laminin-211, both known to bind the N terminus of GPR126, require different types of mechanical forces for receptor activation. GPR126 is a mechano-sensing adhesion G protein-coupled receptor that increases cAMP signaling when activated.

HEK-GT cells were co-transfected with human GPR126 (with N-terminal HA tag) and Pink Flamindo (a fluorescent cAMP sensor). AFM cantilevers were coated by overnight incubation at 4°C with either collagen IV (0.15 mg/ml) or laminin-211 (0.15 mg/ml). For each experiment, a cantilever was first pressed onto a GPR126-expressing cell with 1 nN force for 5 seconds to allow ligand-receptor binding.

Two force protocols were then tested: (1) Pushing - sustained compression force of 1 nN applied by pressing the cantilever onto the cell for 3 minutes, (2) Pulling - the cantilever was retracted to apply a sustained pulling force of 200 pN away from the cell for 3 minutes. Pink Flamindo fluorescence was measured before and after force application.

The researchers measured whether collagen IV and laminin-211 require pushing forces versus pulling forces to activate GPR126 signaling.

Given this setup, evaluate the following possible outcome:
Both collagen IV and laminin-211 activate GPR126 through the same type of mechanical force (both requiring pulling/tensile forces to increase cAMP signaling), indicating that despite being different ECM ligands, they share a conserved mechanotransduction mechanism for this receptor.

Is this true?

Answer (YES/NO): NO